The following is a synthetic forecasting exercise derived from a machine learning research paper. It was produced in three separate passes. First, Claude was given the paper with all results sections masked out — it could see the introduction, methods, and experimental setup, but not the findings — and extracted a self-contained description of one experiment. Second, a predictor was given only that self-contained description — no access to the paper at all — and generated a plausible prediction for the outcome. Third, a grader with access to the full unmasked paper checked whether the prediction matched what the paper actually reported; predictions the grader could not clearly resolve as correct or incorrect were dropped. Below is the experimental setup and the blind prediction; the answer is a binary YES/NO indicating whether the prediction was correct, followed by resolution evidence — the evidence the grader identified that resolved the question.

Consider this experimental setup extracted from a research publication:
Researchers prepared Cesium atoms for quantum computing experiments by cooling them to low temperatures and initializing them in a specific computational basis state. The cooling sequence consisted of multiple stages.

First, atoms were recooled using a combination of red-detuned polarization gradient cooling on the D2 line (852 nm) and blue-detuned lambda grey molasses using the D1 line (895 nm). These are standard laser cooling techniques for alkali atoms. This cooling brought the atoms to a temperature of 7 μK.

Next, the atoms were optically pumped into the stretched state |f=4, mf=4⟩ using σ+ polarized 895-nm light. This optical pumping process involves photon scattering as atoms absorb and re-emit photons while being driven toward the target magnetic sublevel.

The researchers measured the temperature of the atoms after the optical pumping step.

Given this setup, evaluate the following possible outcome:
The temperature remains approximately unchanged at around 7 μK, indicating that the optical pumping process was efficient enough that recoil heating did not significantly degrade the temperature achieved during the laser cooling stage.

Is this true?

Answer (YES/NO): NO